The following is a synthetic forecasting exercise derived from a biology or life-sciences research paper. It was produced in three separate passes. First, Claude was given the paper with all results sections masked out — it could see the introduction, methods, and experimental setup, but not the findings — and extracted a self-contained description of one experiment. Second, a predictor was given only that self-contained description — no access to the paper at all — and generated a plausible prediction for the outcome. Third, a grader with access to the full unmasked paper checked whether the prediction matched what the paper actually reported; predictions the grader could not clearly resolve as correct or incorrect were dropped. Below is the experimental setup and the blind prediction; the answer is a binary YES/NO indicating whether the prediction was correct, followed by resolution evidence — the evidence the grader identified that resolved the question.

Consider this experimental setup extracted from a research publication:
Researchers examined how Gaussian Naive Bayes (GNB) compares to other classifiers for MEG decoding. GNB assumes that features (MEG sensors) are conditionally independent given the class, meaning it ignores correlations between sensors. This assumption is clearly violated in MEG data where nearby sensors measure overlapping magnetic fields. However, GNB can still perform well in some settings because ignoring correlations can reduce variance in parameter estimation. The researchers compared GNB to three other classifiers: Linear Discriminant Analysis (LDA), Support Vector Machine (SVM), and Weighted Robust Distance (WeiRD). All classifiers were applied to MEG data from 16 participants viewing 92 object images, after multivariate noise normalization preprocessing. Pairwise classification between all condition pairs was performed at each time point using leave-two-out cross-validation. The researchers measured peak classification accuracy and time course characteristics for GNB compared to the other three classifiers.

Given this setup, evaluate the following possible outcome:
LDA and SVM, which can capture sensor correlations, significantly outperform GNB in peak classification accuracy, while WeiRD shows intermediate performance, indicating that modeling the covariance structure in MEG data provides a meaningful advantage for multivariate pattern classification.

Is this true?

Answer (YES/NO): NO